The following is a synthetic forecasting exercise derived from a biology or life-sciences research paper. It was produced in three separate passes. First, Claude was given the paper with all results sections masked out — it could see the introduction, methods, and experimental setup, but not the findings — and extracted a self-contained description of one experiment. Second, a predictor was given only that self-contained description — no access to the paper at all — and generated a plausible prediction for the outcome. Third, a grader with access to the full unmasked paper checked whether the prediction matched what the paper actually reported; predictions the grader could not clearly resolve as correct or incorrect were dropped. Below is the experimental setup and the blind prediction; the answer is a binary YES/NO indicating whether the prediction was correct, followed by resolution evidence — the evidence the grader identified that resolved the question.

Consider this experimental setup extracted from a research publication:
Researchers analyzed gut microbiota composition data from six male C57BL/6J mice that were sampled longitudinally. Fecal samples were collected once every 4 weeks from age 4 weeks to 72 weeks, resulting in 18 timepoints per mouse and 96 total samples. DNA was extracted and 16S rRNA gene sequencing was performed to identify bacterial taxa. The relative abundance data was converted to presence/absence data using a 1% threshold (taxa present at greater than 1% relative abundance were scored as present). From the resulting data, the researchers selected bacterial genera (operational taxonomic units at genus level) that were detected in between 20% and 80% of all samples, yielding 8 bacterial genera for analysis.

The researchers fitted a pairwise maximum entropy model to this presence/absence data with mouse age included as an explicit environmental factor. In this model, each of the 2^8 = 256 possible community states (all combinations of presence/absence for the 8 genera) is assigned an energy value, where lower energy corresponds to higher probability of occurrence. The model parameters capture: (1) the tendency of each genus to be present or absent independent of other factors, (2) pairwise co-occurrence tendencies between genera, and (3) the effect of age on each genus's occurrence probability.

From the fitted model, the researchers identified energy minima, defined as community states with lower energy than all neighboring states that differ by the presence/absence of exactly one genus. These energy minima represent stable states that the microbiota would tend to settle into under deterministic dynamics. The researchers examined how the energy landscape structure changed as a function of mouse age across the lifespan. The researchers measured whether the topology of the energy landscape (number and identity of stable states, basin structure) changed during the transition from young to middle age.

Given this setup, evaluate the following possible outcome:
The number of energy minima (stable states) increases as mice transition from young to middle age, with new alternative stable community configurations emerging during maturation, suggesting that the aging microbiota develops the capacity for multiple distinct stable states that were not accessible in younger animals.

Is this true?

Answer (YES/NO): NO